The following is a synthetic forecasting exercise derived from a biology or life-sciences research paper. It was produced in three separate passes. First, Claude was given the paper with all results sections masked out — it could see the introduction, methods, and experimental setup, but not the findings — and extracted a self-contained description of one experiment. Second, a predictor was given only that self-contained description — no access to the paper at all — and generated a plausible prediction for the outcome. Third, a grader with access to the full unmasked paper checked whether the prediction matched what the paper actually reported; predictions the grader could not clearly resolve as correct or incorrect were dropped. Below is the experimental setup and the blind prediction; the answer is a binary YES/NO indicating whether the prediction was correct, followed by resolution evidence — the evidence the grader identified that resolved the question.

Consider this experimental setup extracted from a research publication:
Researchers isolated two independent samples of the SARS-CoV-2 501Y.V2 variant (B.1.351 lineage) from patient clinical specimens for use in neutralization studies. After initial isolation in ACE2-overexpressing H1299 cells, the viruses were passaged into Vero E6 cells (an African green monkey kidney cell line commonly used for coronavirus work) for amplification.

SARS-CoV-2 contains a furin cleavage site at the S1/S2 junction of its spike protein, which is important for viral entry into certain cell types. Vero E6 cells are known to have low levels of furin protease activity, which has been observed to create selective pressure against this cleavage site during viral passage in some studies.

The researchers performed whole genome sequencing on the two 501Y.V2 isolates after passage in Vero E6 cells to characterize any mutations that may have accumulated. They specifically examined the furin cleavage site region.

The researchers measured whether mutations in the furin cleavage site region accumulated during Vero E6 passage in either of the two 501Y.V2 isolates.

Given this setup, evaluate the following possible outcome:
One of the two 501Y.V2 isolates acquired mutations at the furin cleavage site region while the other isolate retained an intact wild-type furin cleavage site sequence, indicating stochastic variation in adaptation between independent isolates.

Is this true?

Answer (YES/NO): YES